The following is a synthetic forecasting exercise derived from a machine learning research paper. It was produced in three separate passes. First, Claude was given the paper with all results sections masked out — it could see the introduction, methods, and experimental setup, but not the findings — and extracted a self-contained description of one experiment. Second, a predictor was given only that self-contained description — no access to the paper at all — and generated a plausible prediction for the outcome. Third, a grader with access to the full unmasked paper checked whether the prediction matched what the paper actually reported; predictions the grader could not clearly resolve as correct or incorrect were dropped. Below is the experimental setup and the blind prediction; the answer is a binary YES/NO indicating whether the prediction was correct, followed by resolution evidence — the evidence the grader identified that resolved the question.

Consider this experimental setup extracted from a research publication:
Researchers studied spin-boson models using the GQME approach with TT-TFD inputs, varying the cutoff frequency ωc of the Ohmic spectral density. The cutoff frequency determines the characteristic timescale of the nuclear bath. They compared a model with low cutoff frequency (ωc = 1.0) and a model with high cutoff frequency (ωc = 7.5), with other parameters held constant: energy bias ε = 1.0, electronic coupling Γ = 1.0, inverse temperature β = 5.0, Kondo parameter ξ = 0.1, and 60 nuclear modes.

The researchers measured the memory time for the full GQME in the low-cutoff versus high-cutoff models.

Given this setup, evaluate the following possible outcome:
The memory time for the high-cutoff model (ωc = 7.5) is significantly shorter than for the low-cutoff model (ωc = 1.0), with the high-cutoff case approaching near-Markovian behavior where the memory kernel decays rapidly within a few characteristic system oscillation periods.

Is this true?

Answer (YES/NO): NO